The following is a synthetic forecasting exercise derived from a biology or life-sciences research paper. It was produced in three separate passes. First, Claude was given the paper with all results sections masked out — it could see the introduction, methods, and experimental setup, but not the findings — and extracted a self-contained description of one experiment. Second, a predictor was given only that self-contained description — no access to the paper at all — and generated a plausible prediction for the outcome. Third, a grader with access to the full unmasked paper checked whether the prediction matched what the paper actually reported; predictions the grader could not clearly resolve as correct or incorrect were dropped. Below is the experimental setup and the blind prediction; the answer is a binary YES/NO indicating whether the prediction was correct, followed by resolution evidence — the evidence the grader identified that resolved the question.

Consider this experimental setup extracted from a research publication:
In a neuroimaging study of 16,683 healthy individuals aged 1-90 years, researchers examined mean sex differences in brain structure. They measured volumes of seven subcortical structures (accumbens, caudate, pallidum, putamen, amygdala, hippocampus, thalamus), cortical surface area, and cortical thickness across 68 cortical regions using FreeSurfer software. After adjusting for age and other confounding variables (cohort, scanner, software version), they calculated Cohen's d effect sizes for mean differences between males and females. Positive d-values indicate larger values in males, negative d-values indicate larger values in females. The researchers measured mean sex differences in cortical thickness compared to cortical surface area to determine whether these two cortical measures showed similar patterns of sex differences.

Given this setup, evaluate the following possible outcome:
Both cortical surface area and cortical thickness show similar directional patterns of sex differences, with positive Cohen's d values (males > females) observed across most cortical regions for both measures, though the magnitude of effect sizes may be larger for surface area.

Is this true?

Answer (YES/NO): NO